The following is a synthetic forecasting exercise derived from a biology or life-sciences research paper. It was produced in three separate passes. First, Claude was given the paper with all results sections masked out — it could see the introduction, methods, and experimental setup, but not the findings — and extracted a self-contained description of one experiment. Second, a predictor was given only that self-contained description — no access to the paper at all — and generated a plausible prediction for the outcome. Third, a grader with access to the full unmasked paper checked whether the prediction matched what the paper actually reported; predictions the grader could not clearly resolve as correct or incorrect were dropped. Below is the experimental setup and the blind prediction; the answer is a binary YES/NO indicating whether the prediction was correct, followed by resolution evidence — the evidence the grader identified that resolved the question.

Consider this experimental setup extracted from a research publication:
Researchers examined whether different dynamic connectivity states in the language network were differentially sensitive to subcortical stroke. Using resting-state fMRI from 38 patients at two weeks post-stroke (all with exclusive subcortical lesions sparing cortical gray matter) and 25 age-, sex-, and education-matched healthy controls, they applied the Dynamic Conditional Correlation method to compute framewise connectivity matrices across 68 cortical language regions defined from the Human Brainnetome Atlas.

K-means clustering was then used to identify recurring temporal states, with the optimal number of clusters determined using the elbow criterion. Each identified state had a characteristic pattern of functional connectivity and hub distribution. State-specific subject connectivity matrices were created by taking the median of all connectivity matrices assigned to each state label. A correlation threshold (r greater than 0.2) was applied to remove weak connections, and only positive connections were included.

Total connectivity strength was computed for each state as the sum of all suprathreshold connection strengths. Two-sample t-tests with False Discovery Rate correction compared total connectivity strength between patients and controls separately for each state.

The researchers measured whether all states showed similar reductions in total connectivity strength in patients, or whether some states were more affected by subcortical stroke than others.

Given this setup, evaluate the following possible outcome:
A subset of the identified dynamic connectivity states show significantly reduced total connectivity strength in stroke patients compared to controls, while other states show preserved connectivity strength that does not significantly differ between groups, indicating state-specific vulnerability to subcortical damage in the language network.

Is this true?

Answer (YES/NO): NO